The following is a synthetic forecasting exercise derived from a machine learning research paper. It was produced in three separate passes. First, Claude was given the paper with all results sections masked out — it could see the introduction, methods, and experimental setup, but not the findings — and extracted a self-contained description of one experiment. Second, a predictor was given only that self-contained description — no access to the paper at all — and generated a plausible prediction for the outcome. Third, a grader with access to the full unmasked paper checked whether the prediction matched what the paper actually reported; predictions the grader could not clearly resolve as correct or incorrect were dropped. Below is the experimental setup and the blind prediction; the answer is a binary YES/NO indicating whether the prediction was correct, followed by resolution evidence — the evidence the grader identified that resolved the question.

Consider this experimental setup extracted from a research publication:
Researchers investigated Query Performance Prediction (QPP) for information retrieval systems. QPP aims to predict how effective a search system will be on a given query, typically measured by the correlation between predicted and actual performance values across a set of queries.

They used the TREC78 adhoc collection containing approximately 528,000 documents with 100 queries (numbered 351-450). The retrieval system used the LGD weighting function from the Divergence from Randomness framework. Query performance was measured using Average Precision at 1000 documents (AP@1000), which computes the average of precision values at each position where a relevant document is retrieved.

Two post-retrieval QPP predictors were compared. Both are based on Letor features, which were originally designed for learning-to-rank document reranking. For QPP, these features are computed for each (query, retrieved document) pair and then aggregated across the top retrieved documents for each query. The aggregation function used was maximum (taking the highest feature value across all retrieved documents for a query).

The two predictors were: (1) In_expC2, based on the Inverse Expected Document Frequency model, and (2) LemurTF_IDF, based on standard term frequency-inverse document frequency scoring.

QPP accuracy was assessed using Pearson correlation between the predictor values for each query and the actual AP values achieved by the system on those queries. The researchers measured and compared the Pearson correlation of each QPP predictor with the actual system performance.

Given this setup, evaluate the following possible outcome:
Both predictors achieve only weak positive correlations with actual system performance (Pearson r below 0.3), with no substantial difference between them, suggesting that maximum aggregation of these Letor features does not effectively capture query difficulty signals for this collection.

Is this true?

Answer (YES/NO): NO